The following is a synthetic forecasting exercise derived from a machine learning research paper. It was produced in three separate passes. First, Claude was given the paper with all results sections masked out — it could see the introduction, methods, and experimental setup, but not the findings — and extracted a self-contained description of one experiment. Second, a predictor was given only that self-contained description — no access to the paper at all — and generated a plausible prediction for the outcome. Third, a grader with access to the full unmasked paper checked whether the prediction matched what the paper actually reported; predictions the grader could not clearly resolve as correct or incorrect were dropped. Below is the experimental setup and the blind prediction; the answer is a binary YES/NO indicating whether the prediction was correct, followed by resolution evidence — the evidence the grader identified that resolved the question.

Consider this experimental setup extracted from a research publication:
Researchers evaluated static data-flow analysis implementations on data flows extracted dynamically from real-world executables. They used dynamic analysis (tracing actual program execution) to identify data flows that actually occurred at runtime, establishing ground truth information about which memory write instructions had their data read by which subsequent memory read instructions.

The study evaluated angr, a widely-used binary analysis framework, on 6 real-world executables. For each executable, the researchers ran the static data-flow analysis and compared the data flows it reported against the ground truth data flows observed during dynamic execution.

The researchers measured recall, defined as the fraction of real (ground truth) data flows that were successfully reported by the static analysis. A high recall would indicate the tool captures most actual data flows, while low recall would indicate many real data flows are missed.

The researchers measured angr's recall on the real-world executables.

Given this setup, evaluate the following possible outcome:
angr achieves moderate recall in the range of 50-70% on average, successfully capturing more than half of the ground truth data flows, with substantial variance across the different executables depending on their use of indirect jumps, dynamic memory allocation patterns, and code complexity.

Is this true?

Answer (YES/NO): NO